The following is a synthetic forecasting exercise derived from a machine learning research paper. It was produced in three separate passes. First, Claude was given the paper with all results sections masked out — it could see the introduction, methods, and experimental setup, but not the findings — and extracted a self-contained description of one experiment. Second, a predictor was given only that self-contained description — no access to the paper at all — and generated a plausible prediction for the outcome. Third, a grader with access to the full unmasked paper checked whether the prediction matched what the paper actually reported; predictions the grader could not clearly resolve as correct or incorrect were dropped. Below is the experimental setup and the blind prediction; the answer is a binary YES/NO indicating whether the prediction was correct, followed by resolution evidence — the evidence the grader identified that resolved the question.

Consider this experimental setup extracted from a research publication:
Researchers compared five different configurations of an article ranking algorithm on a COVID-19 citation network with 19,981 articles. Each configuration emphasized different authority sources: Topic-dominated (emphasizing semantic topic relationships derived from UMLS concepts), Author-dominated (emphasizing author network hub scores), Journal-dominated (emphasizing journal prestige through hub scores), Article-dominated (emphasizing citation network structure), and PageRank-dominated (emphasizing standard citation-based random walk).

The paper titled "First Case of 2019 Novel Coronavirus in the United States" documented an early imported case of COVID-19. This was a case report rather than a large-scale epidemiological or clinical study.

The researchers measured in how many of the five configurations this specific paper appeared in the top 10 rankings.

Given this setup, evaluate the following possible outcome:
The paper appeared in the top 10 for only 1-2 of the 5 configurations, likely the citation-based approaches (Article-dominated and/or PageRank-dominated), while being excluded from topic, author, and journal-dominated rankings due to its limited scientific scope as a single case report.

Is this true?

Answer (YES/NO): NO